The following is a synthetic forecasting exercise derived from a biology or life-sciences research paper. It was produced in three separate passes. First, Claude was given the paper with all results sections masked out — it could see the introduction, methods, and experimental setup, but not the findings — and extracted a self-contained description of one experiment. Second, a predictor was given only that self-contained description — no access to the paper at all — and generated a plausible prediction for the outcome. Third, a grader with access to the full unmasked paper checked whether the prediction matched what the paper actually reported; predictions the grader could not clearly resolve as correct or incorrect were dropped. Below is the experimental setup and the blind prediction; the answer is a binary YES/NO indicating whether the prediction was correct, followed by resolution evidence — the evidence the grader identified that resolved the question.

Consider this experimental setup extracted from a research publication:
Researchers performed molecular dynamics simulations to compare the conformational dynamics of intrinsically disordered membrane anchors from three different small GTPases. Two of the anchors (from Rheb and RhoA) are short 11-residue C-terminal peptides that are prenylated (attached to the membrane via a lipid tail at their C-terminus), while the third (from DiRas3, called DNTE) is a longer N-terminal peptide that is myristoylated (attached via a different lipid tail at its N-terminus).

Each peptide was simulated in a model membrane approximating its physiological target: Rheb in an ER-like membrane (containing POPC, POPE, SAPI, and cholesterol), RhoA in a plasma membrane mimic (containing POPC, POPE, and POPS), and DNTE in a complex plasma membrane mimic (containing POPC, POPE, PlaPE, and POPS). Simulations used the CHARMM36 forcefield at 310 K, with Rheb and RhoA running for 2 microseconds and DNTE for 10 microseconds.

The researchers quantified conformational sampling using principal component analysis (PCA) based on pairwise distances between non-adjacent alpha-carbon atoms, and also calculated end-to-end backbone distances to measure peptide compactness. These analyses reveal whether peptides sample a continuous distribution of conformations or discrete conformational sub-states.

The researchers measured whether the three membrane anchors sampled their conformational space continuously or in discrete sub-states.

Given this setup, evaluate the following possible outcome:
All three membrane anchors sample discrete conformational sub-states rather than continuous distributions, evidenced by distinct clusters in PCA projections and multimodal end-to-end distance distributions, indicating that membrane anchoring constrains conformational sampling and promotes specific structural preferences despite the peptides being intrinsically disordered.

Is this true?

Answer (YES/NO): NO